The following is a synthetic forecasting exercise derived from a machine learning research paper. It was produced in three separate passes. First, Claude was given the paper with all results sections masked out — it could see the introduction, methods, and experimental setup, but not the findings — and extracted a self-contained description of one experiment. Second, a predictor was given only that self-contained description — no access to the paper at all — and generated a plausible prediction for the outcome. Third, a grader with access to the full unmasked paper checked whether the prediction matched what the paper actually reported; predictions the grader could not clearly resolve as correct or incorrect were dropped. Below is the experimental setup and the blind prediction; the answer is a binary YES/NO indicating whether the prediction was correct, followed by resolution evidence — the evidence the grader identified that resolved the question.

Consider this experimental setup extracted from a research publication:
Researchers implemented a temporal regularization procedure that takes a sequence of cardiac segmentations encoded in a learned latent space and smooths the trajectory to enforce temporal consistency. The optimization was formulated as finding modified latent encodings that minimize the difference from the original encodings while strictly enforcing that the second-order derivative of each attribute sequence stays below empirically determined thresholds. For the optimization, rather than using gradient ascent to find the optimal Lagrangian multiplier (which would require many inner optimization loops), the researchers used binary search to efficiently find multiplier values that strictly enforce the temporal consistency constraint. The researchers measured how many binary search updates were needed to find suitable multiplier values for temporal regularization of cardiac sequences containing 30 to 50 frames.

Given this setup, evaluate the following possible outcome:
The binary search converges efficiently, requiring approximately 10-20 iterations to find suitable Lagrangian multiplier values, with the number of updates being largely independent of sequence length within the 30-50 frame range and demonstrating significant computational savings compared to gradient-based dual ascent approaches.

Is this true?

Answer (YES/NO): NO